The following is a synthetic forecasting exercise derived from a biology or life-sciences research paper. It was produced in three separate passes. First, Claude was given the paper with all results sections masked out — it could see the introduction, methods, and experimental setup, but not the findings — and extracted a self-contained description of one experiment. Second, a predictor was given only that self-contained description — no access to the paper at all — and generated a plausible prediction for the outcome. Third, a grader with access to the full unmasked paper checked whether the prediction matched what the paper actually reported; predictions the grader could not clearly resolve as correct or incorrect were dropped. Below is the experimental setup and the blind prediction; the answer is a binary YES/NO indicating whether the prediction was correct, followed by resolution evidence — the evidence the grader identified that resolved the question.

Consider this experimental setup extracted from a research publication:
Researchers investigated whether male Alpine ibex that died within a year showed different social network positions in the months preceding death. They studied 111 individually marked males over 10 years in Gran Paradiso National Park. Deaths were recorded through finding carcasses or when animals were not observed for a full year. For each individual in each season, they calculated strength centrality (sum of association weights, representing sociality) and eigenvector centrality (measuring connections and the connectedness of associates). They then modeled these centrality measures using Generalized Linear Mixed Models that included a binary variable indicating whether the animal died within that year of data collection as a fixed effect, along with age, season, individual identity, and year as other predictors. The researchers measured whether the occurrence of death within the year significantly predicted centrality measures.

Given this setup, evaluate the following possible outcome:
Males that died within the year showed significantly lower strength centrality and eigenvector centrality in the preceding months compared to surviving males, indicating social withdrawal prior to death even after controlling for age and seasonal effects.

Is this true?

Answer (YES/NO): YES